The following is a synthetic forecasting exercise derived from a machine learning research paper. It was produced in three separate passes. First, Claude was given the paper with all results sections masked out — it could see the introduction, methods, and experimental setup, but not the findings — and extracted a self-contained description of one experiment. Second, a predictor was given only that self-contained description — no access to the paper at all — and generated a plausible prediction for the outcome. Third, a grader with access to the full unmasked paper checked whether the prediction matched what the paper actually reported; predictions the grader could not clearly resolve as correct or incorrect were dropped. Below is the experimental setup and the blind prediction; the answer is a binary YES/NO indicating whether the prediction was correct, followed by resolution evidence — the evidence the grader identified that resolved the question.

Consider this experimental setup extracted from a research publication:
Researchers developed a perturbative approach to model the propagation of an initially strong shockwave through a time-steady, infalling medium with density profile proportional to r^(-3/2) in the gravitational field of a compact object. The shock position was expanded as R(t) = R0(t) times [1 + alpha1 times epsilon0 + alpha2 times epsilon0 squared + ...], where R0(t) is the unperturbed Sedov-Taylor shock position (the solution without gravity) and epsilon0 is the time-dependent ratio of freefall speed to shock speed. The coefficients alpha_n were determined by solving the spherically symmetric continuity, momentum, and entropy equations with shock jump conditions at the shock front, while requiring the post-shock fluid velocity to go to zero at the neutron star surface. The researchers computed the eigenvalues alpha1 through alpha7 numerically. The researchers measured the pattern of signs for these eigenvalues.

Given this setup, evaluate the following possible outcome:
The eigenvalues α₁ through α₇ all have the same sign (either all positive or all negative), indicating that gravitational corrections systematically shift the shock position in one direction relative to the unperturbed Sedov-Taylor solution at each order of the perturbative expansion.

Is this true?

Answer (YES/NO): YES